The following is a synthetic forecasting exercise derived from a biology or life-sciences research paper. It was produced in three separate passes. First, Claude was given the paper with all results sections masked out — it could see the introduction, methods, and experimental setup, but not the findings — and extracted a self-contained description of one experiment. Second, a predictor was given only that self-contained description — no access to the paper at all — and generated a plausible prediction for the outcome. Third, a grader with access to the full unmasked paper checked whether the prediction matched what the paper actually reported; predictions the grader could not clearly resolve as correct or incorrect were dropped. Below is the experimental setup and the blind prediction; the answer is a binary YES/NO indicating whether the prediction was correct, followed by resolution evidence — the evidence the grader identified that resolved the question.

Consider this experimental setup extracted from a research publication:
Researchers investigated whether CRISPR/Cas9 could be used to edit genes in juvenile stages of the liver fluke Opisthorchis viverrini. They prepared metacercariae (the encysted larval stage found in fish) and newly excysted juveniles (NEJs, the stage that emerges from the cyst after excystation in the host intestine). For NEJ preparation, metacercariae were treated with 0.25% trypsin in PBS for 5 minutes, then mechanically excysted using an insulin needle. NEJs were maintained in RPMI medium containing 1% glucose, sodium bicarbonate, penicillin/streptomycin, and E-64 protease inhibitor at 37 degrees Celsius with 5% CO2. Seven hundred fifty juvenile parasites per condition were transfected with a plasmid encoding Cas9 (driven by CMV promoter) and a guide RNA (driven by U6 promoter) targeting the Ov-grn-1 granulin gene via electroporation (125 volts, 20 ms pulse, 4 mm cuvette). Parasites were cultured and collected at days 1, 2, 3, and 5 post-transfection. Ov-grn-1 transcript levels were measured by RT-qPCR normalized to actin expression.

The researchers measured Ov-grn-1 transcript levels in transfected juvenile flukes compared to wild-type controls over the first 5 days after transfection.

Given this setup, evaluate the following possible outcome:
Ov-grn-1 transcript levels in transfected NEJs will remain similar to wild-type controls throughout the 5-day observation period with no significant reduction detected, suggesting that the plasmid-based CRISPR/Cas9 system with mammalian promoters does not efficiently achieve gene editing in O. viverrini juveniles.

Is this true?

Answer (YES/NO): NO